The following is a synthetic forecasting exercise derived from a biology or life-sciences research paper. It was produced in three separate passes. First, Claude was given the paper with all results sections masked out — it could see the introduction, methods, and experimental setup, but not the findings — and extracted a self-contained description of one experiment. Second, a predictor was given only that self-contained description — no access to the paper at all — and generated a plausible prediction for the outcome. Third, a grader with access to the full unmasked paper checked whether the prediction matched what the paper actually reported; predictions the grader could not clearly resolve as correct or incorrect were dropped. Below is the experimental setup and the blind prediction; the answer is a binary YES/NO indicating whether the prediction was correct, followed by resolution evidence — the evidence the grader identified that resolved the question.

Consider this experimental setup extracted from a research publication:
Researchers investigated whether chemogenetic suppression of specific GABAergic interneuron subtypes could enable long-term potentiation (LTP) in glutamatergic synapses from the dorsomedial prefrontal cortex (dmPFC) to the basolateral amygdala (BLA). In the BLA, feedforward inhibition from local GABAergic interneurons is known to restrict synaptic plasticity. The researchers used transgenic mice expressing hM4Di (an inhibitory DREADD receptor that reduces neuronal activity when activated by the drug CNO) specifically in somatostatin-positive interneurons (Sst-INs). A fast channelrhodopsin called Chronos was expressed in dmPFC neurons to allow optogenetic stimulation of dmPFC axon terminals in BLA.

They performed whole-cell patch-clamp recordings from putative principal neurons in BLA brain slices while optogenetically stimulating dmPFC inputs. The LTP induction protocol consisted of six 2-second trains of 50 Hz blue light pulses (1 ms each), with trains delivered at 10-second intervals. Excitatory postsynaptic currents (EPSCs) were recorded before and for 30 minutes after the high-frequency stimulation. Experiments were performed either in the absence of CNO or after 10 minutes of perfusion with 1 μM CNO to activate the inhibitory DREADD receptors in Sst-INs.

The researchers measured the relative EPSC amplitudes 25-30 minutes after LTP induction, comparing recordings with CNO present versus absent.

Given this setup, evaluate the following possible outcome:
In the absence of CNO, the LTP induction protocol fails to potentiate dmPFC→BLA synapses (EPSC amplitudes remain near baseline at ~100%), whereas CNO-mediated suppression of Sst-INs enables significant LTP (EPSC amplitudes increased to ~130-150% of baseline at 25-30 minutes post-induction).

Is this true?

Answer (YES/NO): NO